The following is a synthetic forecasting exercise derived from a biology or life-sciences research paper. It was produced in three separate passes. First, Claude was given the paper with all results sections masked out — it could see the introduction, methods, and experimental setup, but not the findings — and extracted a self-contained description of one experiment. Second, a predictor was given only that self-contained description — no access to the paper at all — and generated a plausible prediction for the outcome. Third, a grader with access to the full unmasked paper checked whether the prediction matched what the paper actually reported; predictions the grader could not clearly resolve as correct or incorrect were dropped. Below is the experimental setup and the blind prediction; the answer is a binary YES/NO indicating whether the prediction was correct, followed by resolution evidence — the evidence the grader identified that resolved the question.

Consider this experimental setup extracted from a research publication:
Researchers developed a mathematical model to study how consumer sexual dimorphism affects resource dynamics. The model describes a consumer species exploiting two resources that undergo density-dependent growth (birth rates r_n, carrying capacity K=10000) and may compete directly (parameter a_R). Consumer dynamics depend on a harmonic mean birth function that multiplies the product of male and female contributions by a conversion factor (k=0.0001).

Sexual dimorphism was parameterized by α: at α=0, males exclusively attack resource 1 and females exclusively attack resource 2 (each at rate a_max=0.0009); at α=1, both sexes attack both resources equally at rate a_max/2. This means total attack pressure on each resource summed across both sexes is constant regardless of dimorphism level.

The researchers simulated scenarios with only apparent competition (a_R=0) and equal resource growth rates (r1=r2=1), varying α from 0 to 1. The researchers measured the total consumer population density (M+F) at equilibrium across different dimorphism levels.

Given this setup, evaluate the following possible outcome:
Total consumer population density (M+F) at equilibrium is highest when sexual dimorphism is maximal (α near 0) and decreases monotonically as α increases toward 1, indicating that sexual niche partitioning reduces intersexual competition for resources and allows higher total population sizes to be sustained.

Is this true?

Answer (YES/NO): NO